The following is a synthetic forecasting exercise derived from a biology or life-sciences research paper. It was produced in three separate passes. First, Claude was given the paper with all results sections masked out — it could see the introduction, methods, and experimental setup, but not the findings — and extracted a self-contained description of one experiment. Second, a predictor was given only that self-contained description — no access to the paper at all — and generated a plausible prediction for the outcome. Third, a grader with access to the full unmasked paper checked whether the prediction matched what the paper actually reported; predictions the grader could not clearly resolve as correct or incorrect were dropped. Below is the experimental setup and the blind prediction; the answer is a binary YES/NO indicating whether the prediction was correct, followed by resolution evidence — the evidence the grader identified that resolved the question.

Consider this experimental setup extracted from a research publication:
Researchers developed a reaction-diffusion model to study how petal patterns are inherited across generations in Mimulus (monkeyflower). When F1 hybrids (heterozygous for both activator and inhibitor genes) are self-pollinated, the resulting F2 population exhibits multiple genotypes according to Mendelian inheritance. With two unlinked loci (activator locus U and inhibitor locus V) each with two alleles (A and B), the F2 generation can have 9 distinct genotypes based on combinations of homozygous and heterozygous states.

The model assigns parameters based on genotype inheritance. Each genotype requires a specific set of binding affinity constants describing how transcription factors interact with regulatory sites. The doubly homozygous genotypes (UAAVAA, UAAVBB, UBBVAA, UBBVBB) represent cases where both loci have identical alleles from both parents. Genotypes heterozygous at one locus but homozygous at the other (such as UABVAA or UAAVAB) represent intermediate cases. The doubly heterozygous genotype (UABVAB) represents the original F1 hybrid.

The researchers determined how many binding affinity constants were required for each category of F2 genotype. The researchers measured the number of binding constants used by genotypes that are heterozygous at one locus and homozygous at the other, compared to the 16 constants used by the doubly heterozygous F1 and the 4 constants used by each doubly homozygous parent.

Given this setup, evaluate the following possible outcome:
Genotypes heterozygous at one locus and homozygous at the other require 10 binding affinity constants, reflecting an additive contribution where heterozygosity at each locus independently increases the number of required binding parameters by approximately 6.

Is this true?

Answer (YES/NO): NO